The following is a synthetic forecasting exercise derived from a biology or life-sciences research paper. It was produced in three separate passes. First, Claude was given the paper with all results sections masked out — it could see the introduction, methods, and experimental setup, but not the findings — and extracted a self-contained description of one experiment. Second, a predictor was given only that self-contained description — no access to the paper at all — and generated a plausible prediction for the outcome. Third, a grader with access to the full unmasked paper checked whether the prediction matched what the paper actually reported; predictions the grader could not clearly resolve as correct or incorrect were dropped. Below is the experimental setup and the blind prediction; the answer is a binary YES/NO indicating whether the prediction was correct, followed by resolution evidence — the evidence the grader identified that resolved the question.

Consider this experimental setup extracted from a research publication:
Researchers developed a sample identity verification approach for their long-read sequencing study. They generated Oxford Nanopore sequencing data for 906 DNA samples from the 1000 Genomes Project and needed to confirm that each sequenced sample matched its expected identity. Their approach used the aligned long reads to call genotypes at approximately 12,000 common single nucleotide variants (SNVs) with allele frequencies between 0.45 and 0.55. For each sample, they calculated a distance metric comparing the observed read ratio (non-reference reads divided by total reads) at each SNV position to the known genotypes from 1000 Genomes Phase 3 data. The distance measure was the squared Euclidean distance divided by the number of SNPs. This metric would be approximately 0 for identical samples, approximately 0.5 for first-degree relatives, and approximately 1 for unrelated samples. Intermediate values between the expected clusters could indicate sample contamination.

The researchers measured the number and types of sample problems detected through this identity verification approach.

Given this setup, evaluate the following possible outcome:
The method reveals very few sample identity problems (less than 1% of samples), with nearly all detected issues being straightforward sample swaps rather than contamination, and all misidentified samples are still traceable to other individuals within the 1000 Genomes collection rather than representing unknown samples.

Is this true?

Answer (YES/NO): NO